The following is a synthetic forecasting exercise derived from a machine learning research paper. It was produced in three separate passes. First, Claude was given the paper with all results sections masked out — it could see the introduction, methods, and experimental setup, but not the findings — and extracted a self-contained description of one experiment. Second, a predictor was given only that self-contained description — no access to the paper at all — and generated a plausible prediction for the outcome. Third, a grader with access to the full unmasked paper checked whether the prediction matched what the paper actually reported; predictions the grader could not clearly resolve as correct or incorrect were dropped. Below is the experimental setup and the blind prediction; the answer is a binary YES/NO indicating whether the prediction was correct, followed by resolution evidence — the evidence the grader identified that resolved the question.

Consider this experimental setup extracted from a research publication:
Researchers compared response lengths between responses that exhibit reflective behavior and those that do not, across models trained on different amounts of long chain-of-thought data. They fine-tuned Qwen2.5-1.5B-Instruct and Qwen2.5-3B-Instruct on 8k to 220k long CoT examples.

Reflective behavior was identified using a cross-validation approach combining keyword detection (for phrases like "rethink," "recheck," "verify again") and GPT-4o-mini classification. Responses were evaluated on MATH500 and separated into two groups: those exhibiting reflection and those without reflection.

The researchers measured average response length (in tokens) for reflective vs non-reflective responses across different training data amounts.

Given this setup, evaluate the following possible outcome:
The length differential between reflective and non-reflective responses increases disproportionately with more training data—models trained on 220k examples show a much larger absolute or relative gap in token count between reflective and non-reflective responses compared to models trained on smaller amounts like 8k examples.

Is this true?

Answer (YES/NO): NO